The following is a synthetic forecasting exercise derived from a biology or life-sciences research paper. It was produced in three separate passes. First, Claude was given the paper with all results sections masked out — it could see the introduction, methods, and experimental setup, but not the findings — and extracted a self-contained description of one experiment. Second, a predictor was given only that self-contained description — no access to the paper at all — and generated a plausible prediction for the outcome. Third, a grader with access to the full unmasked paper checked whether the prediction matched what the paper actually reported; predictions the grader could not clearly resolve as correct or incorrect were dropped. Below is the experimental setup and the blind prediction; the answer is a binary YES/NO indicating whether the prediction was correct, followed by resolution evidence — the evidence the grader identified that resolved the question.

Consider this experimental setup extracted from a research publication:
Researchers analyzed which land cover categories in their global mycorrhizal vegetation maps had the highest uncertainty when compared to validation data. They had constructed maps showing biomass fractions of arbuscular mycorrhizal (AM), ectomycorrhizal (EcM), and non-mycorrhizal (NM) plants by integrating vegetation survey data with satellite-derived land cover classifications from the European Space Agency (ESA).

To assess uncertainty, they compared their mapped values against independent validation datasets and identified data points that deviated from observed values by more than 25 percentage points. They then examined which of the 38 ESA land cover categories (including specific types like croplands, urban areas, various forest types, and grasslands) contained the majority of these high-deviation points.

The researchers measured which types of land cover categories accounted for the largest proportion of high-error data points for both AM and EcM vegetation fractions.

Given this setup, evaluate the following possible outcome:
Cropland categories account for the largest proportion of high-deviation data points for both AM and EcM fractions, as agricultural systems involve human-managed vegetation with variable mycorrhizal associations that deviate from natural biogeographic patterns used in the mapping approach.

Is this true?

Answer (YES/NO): NO